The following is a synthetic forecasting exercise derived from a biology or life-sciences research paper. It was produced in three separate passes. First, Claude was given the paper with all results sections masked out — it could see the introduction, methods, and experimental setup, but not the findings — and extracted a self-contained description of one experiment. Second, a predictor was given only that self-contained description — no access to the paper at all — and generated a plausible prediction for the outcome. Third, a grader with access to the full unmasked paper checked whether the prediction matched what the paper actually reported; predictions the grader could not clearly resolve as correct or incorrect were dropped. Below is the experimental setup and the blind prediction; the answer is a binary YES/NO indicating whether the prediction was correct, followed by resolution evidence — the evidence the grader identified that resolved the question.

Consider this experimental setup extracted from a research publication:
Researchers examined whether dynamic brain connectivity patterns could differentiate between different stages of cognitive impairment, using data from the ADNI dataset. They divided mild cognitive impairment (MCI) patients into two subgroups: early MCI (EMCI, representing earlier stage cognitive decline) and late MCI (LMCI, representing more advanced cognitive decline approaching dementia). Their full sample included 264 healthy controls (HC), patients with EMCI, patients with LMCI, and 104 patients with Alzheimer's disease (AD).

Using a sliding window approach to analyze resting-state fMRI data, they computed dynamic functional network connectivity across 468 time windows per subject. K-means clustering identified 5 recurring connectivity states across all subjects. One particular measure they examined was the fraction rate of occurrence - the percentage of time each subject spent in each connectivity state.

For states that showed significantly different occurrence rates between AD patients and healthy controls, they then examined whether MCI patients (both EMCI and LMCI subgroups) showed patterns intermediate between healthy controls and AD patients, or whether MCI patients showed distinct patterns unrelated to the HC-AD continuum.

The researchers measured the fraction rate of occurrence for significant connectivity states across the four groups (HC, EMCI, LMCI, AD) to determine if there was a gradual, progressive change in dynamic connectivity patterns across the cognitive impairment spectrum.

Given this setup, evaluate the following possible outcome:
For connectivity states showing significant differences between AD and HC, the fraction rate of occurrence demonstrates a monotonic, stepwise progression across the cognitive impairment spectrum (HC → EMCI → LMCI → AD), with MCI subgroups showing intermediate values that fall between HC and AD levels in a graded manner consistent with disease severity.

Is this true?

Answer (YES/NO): YES